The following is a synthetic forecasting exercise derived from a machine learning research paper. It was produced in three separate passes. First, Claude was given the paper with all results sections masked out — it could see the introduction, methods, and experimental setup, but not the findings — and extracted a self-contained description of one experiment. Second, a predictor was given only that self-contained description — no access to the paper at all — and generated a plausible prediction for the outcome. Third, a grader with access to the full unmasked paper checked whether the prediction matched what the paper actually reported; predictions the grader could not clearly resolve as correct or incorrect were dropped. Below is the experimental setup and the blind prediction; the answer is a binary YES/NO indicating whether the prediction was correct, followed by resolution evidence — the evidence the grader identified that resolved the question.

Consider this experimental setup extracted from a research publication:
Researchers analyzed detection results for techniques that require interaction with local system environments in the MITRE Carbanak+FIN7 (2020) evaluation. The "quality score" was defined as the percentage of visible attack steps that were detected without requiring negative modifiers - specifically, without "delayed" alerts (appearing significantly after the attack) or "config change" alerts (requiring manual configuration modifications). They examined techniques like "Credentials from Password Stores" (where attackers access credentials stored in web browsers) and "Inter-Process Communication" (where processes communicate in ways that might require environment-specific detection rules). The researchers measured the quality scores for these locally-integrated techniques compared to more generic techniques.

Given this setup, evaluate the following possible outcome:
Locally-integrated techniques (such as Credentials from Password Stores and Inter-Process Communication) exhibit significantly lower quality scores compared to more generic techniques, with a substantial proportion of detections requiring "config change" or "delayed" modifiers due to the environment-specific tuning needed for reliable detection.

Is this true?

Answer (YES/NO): YES